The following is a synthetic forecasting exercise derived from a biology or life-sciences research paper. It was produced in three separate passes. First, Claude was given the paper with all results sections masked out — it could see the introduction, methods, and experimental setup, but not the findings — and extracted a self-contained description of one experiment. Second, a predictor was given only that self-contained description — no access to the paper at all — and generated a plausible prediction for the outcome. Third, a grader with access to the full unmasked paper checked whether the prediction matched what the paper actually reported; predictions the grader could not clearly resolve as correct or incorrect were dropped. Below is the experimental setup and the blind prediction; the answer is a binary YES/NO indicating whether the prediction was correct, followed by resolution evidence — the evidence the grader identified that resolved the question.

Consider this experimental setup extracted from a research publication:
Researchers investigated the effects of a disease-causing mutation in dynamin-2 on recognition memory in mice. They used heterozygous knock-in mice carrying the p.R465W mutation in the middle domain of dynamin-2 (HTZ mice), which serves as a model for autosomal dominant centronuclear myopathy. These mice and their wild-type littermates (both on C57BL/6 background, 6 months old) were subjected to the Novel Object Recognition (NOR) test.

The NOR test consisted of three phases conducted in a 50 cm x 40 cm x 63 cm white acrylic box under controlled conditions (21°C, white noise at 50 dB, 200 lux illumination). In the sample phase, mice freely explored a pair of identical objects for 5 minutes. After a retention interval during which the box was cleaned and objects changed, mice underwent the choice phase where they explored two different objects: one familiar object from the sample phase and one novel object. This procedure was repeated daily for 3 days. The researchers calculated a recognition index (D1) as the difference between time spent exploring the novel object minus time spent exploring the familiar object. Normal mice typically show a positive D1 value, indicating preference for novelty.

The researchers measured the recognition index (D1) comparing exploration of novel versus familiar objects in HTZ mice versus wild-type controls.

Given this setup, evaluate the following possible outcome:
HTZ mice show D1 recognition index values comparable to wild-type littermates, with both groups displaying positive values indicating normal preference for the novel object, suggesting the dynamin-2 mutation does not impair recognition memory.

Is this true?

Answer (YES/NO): NO